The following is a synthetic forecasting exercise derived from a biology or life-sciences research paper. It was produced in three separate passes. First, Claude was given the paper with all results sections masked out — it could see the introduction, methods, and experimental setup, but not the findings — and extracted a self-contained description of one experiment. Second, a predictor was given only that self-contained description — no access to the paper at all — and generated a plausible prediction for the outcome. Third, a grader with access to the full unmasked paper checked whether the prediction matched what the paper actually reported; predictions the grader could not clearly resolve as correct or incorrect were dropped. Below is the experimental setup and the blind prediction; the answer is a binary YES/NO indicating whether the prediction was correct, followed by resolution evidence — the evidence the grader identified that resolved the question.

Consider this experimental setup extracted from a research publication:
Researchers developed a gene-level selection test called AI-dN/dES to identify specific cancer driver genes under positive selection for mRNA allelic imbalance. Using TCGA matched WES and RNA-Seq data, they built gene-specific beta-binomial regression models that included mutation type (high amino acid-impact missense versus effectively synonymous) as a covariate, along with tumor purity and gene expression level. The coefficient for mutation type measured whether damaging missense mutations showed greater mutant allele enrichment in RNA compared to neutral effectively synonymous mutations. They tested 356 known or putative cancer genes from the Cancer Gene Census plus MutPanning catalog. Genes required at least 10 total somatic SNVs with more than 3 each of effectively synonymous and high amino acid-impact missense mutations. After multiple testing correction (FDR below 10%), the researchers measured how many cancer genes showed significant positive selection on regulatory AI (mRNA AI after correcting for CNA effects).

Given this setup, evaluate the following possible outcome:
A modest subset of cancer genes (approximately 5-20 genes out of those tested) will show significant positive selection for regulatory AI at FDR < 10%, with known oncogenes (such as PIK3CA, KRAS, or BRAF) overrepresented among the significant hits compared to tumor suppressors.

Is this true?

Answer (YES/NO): NO